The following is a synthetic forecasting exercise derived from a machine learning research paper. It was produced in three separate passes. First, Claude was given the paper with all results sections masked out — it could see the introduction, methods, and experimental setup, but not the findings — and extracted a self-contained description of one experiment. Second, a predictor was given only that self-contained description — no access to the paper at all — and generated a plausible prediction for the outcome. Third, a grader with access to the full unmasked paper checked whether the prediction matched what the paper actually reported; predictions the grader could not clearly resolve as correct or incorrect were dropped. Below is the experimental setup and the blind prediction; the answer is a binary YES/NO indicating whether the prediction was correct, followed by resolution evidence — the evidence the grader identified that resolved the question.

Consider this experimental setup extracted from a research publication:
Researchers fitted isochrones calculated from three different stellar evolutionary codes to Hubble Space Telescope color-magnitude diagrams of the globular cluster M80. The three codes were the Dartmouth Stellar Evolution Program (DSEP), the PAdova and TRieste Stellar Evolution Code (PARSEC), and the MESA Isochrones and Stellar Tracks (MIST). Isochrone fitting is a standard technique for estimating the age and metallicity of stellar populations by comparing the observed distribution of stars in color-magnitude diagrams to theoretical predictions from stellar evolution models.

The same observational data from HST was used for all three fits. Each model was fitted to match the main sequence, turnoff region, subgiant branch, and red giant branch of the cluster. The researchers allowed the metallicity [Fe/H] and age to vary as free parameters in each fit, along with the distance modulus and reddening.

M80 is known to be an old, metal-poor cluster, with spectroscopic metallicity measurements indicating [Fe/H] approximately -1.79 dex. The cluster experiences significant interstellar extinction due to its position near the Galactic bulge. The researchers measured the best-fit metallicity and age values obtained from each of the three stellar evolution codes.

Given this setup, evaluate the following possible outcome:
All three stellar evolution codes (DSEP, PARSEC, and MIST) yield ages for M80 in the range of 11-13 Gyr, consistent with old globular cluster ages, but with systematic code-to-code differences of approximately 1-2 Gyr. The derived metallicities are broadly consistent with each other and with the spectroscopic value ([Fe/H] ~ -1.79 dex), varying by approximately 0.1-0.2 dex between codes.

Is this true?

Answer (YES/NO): NO